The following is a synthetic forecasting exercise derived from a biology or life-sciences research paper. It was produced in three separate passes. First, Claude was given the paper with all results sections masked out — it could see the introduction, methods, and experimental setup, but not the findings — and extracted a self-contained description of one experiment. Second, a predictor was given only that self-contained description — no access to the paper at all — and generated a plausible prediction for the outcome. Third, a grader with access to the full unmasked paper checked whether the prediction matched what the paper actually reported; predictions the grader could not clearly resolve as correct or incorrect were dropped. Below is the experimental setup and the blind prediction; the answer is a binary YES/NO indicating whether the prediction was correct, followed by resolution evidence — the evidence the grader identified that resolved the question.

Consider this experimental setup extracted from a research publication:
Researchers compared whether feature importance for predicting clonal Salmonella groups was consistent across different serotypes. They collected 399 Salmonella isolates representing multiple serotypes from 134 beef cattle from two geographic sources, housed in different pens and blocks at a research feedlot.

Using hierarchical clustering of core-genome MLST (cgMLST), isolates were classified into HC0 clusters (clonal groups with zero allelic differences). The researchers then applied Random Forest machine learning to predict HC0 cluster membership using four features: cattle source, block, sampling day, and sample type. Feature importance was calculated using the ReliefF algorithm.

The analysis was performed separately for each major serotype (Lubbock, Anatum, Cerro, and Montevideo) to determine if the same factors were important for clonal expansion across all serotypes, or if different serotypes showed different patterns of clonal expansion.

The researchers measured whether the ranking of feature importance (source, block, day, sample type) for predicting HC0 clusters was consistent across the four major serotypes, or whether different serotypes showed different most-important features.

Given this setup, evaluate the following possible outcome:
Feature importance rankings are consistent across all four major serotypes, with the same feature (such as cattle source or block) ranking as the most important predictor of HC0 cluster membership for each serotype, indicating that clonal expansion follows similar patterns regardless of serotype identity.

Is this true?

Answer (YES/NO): NO